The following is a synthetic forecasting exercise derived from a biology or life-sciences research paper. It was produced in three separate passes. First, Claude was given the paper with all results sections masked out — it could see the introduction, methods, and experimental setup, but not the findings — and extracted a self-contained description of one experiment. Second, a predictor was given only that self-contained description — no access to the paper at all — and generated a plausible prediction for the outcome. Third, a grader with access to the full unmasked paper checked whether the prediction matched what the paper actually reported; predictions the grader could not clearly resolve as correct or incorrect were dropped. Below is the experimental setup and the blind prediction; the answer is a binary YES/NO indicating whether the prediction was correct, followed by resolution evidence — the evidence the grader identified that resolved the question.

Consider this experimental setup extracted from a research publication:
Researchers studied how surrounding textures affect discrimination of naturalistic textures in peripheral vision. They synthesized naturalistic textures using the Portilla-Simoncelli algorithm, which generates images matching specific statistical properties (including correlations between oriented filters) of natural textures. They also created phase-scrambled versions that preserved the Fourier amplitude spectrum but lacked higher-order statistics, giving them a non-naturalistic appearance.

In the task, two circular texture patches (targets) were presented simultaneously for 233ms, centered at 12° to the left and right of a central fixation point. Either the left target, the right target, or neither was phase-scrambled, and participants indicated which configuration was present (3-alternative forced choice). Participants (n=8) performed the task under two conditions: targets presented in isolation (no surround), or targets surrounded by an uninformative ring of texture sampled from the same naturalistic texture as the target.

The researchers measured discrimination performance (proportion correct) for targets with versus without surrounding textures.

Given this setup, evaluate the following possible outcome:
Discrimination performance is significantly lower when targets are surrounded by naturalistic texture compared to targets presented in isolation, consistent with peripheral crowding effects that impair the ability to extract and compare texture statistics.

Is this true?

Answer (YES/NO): YES